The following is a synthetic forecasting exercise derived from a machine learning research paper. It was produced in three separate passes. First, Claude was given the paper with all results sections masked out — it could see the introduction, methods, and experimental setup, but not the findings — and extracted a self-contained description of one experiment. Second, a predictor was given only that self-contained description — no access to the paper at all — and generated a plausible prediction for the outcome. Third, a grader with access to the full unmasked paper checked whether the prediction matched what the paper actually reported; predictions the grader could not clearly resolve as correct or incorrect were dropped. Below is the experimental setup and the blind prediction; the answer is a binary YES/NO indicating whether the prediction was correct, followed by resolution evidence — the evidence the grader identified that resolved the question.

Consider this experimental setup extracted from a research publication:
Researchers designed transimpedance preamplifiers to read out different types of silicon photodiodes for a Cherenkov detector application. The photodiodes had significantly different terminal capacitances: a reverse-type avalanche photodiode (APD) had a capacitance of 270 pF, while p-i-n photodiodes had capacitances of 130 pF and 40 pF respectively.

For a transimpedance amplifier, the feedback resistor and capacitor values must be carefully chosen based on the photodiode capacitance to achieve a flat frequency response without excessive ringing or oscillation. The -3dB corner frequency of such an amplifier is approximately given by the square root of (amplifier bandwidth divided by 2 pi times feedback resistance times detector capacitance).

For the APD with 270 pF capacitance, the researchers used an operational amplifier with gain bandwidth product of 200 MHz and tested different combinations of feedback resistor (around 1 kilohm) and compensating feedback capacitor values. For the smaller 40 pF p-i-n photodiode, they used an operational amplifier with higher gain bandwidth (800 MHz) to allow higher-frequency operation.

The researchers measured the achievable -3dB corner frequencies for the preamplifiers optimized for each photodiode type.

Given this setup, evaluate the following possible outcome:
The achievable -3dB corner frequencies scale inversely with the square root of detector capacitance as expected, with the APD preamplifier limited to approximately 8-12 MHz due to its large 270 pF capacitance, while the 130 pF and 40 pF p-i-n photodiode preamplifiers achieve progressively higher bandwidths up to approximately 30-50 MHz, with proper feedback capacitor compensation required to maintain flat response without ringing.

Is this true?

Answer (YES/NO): NO